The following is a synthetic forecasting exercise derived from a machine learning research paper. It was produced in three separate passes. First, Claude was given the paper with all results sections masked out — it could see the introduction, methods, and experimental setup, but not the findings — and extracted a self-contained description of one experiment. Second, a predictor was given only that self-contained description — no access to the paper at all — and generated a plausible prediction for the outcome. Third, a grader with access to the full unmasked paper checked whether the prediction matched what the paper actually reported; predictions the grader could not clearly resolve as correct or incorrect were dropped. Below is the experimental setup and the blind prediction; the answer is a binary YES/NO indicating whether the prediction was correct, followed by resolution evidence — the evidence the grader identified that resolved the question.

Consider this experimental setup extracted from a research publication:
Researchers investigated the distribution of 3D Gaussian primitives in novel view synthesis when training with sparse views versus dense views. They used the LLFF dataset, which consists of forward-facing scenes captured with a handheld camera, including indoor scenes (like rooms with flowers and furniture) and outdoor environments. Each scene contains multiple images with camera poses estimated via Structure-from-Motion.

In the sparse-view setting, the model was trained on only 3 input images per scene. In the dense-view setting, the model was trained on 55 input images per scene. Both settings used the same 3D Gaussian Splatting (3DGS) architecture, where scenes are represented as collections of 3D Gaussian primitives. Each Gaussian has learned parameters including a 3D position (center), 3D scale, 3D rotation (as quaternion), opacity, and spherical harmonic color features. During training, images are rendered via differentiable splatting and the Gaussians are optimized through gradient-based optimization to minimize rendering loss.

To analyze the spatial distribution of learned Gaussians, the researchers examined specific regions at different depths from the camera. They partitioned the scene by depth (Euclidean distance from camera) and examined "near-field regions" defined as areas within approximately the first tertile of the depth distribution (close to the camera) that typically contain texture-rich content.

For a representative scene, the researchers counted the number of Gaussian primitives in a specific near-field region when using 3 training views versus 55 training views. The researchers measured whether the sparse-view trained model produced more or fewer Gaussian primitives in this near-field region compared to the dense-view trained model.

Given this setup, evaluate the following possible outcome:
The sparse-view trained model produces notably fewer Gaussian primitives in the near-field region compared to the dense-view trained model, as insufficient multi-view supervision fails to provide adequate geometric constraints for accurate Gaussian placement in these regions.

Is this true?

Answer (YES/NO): NO